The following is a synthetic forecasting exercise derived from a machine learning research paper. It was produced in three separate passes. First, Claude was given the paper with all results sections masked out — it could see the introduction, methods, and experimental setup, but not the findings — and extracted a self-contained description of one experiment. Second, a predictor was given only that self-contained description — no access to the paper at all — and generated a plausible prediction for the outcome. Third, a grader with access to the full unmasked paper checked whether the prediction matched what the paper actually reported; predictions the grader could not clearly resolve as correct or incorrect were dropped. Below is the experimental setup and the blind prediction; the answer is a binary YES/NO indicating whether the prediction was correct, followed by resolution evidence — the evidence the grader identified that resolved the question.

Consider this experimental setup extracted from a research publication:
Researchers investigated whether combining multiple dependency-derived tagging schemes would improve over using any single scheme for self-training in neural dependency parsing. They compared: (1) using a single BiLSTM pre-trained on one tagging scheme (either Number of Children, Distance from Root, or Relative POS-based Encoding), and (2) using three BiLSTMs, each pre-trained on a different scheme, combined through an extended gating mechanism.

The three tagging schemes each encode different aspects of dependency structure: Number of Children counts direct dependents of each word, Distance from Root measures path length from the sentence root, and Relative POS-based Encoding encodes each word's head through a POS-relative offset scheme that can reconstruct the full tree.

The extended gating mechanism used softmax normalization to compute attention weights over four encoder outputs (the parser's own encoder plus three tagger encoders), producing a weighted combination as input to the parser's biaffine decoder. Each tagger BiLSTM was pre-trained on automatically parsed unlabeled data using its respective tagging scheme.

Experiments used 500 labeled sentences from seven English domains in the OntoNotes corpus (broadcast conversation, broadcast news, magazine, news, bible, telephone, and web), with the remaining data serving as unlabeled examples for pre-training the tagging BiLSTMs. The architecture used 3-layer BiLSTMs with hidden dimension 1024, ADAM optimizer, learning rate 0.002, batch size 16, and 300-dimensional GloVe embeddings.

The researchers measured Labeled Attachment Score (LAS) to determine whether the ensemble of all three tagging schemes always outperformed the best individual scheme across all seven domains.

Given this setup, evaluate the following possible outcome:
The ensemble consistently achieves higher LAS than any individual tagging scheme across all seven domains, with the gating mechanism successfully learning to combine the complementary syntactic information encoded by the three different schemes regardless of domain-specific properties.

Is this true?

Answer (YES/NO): NO